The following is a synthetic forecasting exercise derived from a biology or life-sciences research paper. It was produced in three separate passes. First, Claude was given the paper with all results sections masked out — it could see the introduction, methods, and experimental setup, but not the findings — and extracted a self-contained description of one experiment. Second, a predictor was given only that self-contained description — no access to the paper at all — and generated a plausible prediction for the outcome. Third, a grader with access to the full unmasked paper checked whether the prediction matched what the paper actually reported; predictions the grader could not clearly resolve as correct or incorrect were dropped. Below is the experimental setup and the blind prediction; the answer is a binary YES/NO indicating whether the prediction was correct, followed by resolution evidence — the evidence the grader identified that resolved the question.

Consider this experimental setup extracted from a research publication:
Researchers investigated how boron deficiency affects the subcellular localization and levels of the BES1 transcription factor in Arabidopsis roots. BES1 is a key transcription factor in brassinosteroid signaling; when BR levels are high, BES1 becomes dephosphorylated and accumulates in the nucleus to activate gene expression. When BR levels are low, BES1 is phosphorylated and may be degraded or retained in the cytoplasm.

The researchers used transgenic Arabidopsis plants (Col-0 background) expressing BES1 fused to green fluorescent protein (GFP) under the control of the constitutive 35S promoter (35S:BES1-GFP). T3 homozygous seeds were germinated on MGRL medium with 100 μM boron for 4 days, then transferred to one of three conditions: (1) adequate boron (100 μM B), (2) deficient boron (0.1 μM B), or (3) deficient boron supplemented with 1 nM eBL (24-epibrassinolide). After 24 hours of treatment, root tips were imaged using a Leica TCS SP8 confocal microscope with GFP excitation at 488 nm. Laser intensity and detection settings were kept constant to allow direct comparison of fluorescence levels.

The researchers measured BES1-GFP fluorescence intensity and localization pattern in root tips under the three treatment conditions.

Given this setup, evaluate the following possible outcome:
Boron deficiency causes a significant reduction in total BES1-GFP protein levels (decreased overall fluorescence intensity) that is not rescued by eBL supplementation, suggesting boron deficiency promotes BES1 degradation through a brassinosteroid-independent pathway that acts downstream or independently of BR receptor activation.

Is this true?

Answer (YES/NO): NO